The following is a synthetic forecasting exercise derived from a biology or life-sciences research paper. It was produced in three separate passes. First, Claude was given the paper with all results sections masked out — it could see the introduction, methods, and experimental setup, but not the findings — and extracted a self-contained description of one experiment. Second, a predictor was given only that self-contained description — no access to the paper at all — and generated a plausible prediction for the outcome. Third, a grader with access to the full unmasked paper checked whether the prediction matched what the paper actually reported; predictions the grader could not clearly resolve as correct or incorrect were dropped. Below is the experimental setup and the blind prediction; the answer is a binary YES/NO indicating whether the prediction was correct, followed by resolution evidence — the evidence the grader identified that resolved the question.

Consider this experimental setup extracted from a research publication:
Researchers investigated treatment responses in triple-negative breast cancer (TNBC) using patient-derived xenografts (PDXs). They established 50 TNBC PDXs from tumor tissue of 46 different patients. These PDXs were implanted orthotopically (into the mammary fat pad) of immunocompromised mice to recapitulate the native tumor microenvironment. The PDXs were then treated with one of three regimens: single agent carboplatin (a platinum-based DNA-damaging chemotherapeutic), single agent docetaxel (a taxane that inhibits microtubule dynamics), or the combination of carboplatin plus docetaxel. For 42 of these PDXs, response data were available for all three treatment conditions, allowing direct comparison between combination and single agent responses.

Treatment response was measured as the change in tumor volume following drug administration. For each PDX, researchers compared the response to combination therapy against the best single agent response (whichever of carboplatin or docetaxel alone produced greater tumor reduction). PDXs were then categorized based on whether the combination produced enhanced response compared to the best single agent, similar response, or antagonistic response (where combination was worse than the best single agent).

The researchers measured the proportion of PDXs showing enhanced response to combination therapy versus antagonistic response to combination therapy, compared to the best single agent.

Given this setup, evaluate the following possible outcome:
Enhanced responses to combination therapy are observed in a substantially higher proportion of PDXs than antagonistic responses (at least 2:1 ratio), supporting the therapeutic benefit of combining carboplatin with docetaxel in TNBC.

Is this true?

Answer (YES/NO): NO